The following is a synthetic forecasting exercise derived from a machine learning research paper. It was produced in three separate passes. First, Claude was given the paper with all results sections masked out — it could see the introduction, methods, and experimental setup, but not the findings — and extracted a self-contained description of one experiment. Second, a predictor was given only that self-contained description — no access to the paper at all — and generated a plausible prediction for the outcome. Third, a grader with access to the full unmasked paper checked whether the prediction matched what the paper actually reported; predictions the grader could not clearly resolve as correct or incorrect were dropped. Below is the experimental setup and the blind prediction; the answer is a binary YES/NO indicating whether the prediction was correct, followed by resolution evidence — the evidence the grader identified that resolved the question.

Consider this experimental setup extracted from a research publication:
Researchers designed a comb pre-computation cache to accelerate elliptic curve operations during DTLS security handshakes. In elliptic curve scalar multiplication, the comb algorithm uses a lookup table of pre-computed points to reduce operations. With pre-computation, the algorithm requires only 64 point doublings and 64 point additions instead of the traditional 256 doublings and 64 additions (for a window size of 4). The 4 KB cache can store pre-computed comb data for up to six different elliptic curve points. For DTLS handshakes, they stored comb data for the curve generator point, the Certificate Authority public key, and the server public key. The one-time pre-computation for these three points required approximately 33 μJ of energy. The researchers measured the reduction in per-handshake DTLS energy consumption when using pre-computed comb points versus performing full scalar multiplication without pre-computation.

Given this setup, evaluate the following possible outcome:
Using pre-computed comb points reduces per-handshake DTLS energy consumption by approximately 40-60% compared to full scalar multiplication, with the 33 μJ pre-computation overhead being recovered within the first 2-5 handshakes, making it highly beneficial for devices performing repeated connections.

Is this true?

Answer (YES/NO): NO